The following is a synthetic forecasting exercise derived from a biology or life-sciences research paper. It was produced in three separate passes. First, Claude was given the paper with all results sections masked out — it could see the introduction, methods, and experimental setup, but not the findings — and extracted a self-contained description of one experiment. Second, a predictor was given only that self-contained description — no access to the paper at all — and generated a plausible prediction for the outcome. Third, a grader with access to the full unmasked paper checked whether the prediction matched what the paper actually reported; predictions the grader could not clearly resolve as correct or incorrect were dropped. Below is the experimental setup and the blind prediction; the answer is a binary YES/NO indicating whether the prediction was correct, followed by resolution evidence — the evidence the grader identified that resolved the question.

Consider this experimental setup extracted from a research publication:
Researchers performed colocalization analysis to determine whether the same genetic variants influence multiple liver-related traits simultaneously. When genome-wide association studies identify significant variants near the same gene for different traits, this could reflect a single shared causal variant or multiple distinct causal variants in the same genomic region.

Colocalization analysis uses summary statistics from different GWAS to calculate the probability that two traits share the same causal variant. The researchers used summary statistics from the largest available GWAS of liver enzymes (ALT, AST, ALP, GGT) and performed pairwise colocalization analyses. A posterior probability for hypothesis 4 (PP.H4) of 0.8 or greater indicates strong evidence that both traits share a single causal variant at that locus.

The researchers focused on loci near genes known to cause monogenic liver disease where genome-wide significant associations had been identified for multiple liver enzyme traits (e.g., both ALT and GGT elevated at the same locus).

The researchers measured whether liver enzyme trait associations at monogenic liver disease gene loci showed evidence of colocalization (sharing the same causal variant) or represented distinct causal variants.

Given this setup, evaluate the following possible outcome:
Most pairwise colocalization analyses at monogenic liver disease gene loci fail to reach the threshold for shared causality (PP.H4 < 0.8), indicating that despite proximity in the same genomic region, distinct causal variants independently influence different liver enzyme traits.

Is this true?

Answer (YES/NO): NO